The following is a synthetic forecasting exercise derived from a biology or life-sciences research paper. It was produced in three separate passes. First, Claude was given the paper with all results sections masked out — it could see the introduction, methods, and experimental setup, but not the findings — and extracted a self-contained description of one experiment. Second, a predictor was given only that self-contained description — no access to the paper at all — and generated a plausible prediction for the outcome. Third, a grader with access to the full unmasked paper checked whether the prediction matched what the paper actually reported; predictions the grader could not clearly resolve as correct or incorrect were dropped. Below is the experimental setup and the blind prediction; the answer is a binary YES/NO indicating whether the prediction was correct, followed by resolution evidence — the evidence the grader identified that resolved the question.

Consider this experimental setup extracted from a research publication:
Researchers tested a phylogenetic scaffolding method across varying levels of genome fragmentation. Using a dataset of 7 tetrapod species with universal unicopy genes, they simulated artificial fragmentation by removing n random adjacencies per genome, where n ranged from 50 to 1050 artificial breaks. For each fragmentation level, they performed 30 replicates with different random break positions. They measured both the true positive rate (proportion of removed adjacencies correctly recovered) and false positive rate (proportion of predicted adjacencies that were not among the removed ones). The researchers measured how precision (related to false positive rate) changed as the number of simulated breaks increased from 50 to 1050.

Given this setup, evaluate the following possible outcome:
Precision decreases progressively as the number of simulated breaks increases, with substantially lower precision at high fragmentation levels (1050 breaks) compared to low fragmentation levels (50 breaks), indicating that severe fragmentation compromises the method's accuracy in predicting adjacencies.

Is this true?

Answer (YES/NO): NO